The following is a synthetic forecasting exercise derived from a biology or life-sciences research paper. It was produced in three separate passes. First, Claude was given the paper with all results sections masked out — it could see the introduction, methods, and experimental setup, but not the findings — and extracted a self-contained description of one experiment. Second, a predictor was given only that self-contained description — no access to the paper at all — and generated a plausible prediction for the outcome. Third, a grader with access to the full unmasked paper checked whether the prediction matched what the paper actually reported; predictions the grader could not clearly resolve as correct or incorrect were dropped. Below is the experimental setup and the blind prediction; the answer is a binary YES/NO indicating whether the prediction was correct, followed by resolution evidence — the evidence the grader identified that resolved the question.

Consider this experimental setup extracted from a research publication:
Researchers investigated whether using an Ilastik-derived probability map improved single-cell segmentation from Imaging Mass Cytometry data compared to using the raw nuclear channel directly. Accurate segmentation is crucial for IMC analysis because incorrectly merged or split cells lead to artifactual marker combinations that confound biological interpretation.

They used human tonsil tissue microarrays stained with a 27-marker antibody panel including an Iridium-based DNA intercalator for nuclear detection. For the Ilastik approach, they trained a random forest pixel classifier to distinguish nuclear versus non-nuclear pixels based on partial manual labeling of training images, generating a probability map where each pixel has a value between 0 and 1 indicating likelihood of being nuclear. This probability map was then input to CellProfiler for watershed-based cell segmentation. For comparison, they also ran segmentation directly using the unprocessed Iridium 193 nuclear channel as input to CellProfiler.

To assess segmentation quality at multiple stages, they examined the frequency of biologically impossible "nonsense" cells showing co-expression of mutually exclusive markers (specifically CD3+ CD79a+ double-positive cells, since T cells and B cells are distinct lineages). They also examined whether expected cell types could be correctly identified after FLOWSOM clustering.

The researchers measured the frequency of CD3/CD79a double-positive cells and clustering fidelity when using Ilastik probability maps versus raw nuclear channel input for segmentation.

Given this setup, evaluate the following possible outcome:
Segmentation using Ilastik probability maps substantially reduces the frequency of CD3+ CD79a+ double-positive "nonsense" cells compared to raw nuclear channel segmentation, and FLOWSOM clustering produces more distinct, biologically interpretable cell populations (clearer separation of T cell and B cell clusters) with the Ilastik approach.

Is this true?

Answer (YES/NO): NO